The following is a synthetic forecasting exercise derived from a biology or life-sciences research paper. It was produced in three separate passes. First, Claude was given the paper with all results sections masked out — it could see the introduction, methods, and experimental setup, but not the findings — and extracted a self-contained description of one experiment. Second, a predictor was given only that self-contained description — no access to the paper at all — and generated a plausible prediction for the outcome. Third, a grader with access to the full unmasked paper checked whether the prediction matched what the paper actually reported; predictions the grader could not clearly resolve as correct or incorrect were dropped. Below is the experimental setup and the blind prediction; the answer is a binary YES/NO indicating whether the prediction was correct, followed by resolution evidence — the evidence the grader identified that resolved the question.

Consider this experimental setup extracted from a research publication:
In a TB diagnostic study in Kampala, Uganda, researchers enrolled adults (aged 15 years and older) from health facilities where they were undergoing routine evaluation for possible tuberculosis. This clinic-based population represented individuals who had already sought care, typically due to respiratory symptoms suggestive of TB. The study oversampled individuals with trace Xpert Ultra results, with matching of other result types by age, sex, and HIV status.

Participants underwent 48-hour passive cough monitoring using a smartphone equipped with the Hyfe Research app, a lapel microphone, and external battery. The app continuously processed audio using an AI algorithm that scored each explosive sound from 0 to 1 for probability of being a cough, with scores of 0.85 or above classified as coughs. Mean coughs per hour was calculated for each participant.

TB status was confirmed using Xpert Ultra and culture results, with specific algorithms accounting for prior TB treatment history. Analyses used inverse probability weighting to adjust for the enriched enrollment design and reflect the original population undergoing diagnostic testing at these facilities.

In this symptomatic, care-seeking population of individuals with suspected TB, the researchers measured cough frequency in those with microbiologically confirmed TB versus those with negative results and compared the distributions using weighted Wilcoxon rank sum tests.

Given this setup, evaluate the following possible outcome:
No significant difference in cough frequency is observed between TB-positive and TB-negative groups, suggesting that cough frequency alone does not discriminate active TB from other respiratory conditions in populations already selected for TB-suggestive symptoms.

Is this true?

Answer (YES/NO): NO